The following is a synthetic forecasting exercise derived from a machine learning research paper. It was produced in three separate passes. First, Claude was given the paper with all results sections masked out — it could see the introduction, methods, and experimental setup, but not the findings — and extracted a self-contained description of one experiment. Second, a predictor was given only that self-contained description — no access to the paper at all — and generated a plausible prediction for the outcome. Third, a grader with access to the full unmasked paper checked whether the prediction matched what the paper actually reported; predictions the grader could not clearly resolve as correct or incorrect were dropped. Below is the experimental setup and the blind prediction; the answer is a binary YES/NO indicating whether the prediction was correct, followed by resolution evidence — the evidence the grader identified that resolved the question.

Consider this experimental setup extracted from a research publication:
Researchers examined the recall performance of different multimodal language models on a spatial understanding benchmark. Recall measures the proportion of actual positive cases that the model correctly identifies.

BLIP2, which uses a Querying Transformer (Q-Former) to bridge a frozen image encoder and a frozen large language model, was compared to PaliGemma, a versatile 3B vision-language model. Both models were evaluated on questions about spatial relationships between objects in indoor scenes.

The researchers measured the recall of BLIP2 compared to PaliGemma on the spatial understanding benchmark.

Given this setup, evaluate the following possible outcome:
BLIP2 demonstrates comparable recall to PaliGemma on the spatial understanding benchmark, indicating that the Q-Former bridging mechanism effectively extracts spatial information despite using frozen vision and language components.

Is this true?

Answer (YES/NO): NO